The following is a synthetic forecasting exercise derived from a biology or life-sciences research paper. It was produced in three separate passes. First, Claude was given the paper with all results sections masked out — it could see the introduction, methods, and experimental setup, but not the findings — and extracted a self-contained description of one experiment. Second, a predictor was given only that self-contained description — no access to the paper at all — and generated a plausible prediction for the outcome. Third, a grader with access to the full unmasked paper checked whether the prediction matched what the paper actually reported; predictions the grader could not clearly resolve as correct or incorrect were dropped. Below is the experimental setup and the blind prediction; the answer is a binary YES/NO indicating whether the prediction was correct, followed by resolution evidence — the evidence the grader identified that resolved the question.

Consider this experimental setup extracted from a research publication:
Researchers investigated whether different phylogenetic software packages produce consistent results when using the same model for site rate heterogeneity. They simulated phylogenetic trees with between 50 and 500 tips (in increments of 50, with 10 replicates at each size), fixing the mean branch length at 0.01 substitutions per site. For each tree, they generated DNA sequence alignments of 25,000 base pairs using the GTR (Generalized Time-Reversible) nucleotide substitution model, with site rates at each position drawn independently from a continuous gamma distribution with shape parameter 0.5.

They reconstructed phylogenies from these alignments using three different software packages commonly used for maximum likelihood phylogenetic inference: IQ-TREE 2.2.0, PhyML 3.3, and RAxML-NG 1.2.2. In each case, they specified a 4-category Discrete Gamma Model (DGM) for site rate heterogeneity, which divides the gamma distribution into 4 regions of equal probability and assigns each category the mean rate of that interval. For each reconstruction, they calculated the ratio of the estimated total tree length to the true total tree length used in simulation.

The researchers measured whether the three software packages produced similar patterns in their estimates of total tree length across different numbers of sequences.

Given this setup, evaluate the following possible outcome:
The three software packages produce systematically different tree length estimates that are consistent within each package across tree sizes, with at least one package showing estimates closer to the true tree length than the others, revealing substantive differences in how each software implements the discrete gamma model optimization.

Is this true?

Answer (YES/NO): NO